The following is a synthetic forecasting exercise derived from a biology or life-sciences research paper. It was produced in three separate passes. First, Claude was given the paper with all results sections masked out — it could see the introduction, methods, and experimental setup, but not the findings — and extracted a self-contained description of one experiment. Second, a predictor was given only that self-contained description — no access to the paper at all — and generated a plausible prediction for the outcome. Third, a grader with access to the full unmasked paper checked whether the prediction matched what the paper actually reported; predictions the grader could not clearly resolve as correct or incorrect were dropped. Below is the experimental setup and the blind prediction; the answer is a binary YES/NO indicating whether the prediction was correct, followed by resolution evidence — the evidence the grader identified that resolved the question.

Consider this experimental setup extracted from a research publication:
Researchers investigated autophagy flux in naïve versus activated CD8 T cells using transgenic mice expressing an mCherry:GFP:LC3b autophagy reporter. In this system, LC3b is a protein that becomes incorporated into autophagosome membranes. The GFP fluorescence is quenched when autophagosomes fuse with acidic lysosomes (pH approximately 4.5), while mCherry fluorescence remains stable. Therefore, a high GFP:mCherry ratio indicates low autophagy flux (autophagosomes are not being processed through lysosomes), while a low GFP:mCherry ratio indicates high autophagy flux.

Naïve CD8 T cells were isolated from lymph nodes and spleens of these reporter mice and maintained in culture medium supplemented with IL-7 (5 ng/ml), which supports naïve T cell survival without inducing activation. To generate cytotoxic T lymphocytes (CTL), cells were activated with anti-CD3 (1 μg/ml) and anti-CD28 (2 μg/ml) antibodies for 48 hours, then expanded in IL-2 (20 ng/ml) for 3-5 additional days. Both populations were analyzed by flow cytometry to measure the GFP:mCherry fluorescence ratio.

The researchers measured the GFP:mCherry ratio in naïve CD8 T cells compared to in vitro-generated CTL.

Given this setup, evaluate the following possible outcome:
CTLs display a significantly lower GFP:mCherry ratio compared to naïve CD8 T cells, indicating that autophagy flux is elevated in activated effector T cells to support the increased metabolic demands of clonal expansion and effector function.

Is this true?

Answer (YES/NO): NO